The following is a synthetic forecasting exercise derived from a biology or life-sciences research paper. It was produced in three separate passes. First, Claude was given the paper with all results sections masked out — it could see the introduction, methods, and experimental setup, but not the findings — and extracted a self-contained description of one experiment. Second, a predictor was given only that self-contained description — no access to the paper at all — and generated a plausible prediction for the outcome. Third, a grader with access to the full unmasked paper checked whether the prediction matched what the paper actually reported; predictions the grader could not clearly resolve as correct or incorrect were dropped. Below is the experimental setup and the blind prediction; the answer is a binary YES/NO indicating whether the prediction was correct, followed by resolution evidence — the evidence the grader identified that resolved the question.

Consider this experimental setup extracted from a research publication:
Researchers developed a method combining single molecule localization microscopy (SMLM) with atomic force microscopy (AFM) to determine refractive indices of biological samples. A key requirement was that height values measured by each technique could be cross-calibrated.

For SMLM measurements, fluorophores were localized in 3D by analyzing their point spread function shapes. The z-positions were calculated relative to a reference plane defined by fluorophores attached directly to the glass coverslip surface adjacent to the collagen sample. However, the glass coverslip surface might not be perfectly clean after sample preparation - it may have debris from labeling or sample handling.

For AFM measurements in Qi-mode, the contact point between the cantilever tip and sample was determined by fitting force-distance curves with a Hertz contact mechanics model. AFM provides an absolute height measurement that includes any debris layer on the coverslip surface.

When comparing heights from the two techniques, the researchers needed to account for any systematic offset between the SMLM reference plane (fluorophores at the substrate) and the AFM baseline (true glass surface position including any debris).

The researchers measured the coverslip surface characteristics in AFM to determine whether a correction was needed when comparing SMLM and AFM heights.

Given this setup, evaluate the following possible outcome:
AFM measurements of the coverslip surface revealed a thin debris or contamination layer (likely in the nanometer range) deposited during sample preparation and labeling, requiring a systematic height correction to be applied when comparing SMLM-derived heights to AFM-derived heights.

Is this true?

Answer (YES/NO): YES